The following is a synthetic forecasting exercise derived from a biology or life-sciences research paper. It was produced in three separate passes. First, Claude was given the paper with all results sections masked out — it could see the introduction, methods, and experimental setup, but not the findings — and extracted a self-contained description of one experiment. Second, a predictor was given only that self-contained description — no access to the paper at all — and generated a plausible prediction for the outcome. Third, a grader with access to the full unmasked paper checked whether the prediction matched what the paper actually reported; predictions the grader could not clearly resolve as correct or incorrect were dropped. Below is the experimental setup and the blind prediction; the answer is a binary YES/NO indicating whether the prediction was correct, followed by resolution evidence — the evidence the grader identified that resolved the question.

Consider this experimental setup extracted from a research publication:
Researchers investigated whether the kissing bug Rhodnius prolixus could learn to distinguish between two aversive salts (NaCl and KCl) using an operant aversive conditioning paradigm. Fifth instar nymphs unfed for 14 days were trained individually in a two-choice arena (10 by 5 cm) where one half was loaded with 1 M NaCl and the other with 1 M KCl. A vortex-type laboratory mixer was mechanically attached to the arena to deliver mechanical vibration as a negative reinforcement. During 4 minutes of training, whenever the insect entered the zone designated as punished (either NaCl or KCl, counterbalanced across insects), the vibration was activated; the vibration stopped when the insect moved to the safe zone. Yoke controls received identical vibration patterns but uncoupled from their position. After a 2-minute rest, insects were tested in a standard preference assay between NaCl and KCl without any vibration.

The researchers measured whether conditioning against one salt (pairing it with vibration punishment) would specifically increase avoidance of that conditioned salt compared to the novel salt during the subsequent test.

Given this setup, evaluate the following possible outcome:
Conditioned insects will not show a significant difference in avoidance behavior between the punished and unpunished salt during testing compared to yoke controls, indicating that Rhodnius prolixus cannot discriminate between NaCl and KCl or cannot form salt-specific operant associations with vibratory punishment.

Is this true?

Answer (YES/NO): YES